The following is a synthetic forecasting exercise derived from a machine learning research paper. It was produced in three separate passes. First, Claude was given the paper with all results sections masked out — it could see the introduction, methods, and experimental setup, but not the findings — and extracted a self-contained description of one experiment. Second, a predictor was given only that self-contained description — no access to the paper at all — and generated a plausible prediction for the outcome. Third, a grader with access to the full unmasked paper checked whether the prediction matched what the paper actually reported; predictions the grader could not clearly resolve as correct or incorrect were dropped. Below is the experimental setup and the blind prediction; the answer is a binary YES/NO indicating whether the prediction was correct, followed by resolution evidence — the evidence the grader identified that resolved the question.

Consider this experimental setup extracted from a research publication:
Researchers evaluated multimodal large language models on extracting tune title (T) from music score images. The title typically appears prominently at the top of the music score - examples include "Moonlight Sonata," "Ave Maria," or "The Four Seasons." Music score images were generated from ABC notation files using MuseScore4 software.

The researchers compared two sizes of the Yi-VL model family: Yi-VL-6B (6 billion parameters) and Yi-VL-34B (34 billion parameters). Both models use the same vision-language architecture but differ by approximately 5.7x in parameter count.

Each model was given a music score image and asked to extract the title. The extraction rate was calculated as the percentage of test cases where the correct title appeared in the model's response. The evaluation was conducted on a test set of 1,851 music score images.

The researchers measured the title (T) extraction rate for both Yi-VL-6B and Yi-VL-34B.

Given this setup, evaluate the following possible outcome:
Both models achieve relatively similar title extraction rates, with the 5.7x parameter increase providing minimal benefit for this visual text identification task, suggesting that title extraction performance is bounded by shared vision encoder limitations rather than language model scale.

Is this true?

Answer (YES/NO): NO